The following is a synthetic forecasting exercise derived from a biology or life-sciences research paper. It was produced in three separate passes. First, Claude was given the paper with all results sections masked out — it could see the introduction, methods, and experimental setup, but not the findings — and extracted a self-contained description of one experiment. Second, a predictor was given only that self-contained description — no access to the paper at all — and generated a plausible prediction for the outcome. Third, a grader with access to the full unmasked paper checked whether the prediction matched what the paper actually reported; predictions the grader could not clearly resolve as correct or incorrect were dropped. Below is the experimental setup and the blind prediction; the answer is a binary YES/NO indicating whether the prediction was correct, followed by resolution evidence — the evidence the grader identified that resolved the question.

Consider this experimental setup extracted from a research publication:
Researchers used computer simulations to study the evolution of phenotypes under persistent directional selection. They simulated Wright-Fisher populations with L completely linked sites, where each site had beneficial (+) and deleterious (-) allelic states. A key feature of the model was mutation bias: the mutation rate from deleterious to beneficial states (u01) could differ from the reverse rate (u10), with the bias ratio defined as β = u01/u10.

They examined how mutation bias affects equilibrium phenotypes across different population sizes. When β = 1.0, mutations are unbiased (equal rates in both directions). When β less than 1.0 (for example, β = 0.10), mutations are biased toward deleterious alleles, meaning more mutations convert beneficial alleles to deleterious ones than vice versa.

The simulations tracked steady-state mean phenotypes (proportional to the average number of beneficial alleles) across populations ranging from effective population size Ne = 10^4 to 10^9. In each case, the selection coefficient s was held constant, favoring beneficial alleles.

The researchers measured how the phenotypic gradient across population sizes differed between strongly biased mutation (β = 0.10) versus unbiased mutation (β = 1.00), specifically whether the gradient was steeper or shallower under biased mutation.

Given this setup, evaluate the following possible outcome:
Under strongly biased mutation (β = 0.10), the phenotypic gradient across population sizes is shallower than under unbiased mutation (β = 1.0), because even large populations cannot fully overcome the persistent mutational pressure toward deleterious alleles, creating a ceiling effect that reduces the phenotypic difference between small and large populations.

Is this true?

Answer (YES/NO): NO